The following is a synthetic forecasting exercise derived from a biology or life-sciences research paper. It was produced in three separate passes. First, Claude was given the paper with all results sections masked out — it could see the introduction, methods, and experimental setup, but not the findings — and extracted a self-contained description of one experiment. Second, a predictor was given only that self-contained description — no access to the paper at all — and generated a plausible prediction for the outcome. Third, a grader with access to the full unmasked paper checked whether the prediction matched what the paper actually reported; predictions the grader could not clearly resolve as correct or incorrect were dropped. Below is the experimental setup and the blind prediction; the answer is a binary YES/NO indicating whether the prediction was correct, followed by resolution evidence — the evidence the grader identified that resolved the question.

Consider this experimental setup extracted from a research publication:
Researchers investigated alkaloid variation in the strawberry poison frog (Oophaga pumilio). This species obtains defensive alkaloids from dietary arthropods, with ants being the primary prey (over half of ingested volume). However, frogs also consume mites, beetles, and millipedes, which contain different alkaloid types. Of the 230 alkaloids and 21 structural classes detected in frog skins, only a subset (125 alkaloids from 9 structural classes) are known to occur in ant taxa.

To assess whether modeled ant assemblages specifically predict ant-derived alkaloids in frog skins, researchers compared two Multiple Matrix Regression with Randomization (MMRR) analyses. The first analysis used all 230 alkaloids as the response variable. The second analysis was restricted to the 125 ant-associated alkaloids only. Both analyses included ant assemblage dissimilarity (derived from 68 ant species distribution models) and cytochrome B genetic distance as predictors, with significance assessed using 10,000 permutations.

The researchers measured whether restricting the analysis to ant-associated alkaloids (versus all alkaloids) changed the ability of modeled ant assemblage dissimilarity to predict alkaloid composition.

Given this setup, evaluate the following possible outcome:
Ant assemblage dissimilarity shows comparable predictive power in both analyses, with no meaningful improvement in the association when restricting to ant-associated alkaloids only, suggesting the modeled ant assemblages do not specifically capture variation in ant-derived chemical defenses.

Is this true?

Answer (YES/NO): YES